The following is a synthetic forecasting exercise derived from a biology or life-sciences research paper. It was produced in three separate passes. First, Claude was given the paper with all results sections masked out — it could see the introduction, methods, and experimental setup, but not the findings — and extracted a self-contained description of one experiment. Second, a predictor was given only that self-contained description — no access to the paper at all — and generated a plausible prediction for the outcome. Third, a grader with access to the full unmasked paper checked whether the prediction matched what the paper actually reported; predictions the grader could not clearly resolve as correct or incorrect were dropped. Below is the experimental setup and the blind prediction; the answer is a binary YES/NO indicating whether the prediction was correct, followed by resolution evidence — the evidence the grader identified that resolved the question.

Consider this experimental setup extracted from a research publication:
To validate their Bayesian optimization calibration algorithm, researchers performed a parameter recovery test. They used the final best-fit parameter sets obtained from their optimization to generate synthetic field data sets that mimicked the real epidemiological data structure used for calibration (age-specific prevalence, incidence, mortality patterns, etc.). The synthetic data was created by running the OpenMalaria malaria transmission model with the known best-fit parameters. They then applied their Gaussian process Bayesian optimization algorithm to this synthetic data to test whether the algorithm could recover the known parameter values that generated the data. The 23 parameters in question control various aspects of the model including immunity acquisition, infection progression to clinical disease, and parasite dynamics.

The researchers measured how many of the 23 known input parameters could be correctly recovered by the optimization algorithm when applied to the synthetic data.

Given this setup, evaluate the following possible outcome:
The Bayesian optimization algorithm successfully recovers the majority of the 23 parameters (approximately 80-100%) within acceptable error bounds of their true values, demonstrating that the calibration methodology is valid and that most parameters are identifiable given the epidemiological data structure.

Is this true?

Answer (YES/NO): NO